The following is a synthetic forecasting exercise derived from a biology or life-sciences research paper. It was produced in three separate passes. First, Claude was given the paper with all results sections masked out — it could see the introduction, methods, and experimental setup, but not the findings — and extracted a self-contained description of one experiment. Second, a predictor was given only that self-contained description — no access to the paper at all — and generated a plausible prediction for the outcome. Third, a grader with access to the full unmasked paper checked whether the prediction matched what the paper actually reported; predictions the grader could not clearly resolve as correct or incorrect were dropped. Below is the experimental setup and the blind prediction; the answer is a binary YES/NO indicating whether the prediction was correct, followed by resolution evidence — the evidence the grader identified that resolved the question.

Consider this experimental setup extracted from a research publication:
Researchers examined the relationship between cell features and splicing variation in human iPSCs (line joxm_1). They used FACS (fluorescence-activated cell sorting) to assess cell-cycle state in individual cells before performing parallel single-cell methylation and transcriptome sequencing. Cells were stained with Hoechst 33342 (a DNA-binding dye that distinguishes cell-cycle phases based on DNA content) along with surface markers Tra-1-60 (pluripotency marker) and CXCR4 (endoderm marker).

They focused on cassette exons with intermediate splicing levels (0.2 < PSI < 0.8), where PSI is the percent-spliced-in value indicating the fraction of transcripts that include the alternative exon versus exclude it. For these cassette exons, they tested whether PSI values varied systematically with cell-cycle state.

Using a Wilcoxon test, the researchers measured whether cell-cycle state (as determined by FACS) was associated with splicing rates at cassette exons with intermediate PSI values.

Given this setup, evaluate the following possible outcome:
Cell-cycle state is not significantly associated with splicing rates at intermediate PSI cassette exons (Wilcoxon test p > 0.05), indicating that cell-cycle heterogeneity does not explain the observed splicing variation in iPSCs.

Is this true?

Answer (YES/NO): NO